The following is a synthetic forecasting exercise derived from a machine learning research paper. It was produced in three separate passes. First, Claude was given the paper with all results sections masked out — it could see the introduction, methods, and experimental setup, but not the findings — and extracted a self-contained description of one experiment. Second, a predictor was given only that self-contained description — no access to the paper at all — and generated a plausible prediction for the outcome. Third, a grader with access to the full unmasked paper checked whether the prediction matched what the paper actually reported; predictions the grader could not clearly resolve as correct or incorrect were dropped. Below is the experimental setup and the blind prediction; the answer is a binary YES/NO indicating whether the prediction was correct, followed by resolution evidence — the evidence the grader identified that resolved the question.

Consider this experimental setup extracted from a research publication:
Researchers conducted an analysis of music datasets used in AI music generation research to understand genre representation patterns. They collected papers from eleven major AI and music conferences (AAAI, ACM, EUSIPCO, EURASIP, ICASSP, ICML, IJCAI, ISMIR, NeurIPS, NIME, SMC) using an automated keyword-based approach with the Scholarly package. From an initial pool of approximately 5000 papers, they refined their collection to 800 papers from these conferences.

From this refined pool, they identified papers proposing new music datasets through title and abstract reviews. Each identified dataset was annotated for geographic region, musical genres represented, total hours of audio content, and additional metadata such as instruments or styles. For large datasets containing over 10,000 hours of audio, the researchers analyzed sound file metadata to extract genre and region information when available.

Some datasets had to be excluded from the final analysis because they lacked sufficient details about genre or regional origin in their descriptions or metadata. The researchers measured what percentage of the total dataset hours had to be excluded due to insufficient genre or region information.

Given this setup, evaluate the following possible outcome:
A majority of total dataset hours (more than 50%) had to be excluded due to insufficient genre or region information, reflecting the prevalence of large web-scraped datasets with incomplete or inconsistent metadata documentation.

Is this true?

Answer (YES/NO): NO